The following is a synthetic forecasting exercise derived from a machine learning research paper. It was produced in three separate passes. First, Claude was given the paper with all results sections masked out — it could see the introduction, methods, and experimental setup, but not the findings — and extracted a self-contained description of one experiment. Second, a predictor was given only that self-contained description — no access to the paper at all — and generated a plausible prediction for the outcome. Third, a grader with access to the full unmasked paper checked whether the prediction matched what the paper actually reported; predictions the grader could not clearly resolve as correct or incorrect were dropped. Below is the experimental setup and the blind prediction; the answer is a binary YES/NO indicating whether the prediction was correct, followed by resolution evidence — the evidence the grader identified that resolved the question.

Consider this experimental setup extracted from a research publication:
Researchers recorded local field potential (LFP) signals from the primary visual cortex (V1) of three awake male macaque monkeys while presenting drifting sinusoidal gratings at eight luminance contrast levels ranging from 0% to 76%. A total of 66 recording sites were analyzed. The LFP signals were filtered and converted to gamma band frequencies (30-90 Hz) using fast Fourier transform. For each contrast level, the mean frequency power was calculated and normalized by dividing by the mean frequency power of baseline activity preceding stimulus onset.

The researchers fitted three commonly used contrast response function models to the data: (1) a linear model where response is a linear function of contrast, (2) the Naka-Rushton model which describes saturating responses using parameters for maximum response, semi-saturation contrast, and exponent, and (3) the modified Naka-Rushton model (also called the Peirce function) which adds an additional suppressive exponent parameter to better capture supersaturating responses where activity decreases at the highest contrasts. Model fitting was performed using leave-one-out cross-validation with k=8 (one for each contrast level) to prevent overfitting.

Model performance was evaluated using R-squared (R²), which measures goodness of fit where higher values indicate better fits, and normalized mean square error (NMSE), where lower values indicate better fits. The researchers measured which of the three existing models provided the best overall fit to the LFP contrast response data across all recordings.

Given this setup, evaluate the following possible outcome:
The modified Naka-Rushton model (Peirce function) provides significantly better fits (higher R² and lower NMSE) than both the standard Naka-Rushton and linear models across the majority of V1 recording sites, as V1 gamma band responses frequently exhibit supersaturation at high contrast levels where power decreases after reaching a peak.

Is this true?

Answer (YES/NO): NO